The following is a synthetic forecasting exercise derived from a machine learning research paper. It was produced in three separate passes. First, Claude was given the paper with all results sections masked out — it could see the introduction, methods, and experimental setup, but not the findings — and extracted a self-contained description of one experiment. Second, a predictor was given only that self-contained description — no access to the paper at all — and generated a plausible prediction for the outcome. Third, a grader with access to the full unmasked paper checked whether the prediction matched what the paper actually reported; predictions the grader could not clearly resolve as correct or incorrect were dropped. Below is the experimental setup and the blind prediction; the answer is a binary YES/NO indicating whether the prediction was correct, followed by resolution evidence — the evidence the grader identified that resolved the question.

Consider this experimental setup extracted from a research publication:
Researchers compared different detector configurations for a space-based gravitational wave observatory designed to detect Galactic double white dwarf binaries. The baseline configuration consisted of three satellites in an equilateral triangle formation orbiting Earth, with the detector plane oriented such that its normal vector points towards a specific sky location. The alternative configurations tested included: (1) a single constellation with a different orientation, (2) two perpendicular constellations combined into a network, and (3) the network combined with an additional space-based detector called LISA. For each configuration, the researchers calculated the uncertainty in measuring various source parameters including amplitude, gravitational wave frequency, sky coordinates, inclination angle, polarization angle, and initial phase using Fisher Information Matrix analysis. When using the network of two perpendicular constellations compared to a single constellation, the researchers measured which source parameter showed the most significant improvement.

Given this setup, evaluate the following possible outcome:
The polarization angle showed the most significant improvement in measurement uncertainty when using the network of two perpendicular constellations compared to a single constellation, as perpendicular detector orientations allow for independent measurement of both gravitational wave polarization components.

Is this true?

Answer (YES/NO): NO